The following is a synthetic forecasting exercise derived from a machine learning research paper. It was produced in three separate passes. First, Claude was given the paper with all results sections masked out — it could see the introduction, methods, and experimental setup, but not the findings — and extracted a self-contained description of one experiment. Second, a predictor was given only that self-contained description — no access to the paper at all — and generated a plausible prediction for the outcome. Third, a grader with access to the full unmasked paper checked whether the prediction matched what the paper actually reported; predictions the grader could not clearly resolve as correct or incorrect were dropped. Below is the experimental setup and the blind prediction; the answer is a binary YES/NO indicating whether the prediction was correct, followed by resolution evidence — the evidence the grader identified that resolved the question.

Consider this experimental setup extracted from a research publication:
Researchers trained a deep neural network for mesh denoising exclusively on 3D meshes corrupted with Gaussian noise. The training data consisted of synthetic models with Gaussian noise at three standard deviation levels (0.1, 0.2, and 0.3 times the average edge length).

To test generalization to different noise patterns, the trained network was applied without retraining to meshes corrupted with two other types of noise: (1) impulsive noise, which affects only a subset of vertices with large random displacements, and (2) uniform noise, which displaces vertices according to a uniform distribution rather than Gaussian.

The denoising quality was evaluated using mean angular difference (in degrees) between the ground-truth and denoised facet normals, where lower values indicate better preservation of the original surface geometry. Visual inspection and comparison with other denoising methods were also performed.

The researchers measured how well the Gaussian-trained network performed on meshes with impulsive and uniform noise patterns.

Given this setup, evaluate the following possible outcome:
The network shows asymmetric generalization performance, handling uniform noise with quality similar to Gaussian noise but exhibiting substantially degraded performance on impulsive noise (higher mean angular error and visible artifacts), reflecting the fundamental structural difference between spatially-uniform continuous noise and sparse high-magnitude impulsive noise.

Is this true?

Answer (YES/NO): NO